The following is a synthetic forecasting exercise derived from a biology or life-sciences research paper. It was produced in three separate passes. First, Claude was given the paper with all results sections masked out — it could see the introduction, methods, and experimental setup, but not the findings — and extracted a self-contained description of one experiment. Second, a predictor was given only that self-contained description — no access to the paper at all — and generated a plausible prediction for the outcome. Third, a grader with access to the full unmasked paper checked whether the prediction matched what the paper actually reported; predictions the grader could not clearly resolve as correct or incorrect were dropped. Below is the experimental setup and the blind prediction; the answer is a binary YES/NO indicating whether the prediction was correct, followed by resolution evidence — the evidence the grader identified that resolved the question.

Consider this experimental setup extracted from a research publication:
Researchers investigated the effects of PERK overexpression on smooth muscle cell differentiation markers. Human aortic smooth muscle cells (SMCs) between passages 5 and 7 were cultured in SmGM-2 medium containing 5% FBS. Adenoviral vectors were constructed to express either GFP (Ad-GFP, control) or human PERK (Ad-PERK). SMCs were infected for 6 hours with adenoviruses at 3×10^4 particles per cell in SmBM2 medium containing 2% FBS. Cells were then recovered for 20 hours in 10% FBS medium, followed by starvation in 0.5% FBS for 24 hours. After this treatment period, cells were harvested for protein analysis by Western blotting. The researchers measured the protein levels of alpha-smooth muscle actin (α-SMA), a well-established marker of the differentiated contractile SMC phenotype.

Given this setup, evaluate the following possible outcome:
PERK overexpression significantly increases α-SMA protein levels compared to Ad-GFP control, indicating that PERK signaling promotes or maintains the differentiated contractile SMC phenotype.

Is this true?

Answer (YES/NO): NO